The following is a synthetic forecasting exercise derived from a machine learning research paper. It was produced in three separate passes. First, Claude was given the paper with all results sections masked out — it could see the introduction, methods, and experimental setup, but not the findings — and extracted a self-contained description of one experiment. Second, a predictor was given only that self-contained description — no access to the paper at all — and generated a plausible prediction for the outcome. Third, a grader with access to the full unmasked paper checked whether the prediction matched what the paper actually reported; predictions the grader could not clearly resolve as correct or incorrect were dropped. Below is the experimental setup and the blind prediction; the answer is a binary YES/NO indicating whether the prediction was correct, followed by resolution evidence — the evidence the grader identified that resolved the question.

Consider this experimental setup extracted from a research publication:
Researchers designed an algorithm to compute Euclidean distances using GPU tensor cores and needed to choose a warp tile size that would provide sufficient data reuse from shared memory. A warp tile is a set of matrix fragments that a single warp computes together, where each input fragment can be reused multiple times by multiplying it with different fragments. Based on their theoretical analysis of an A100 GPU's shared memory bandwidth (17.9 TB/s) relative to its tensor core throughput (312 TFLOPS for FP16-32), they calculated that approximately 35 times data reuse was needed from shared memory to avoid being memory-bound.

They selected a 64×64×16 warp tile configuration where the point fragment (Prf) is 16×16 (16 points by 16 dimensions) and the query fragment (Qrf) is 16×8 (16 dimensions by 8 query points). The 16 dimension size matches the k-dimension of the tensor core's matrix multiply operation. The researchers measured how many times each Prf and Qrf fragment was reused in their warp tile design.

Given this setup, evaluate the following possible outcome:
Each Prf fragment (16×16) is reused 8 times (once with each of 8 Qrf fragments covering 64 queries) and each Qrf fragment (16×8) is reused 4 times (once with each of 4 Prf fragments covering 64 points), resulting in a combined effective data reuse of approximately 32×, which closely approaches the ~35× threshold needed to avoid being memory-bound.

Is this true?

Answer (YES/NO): NO